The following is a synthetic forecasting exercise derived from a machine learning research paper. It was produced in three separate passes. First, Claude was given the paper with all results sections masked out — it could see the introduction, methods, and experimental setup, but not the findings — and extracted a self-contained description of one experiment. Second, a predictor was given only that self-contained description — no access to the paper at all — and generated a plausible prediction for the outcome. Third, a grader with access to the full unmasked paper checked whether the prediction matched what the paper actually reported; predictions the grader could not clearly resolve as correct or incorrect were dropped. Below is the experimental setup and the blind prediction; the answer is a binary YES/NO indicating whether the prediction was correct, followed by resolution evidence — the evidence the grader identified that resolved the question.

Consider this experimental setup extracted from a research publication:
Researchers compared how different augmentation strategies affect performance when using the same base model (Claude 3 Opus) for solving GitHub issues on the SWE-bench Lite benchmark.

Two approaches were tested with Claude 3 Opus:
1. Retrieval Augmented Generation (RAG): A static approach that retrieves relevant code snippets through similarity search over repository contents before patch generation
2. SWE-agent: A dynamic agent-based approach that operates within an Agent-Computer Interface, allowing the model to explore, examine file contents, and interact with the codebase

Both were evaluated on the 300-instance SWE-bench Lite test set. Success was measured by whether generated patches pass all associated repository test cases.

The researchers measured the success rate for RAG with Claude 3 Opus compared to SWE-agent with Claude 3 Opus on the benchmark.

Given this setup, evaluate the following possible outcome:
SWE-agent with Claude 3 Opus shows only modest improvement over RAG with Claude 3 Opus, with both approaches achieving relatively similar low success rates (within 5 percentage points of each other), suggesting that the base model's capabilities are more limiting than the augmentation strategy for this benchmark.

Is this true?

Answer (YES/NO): NO